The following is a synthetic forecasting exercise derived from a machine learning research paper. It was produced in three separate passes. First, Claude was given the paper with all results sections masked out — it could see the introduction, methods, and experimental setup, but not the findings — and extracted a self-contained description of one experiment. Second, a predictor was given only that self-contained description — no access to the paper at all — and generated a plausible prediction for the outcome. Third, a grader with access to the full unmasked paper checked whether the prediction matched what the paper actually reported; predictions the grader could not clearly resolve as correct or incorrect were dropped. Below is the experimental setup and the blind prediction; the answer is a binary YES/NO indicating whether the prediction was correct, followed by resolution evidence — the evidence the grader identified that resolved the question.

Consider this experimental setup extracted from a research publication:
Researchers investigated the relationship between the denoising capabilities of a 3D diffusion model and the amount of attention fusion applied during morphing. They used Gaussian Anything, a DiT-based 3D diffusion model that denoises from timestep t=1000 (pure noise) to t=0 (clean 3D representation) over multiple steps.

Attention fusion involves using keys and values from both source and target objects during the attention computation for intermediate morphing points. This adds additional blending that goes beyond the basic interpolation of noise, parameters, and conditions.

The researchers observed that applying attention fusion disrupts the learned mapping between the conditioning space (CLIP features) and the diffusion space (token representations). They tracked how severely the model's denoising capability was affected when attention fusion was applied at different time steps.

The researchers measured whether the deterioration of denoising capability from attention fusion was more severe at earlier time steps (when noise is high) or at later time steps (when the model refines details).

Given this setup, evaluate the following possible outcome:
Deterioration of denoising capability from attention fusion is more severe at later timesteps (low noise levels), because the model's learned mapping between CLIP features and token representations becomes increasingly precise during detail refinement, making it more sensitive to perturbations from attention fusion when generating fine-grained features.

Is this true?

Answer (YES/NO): YES